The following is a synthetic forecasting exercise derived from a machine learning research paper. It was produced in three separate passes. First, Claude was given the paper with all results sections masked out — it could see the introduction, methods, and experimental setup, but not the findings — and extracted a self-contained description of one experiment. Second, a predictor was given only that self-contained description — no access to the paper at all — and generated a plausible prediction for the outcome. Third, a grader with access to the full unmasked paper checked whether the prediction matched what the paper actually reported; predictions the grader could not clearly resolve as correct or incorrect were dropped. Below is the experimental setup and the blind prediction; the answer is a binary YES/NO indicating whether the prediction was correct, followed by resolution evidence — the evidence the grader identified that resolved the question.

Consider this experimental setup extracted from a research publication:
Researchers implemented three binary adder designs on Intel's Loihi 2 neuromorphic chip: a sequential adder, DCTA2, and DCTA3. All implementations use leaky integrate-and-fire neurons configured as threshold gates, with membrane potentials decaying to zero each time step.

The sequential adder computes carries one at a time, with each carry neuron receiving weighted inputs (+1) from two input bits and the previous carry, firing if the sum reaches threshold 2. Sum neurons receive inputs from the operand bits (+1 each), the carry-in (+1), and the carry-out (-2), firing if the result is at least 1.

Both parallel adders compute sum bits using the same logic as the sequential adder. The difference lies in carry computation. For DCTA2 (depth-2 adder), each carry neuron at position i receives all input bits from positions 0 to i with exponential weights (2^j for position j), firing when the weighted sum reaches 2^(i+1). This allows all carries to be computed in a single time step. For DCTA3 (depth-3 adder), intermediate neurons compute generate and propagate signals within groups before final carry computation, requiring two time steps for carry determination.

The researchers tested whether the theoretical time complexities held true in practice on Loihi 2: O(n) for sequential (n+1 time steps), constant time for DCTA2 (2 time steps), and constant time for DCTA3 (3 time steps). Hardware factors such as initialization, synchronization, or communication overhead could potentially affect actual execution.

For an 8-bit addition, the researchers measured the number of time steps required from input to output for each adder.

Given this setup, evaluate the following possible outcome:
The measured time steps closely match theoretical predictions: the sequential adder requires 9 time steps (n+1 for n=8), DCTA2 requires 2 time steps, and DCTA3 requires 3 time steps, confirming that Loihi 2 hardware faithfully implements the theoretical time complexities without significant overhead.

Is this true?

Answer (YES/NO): NO